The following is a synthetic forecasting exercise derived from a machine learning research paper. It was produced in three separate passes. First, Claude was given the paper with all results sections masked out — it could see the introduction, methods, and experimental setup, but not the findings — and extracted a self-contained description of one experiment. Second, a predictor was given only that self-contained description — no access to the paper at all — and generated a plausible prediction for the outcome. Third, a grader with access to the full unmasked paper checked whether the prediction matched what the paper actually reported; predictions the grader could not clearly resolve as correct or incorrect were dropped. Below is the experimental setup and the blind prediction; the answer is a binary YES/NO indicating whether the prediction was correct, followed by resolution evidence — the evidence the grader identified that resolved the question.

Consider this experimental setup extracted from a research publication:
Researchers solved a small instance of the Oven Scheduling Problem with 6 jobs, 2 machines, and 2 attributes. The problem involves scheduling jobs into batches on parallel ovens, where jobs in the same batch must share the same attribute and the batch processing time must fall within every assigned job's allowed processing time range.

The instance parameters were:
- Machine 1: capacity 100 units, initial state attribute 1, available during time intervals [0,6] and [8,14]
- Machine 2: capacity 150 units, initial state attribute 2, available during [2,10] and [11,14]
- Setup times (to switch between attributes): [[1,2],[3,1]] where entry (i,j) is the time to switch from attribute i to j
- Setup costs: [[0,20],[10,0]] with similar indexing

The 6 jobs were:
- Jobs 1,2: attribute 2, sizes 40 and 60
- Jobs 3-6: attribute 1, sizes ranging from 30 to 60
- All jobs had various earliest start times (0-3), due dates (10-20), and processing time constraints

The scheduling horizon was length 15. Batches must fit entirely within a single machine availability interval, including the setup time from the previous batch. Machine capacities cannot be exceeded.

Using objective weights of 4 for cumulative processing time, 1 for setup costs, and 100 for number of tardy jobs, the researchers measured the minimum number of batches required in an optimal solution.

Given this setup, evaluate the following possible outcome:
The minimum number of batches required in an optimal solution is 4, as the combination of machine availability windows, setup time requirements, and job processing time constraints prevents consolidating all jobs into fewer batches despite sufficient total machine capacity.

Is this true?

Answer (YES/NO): NO